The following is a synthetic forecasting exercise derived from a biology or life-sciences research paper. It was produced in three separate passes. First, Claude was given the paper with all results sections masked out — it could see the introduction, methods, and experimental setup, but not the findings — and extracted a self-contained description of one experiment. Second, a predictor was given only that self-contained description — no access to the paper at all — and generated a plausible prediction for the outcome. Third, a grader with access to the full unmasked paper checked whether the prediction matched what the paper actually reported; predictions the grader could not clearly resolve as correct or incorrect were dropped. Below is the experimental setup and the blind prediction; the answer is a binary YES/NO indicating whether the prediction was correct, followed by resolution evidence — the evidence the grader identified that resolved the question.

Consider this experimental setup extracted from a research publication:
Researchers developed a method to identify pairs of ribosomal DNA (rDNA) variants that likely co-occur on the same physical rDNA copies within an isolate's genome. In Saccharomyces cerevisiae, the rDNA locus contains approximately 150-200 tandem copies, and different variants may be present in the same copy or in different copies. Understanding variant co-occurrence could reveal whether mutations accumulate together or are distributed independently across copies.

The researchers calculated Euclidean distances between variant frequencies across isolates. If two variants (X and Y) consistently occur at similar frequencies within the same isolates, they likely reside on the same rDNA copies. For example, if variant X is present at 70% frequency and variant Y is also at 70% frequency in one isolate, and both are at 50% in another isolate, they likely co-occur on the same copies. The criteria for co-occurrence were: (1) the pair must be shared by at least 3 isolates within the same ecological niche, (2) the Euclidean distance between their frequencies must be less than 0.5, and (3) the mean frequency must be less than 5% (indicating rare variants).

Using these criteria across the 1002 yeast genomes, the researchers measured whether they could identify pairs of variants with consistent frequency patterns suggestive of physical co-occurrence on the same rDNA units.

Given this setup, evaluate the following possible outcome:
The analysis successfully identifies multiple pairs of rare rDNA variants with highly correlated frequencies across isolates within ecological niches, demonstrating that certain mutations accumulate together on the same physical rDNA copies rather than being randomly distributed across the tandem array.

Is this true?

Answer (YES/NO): NO